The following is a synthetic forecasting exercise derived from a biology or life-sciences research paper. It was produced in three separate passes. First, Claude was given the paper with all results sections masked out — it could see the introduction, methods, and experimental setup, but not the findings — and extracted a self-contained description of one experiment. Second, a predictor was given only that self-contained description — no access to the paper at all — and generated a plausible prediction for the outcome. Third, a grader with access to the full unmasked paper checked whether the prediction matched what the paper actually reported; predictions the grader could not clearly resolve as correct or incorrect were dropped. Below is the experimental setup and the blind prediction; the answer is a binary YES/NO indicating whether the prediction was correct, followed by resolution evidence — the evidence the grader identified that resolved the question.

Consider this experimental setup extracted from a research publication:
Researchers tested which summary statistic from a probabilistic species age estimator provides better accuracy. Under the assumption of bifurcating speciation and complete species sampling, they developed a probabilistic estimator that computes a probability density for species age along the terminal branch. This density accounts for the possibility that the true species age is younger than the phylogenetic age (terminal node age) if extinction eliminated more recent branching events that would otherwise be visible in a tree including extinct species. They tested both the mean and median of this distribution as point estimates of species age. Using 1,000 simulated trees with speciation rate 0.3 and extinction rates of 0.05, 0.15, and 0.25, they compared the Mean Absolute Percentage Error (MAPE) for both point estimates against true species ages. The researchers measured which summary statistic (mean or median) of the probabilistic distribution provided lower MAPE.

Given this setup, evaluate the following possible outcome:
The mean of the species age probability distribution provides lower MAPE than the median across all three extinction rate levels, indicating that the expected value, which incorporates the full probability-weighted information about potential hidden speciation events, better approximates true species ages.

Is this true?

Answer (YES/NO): NO